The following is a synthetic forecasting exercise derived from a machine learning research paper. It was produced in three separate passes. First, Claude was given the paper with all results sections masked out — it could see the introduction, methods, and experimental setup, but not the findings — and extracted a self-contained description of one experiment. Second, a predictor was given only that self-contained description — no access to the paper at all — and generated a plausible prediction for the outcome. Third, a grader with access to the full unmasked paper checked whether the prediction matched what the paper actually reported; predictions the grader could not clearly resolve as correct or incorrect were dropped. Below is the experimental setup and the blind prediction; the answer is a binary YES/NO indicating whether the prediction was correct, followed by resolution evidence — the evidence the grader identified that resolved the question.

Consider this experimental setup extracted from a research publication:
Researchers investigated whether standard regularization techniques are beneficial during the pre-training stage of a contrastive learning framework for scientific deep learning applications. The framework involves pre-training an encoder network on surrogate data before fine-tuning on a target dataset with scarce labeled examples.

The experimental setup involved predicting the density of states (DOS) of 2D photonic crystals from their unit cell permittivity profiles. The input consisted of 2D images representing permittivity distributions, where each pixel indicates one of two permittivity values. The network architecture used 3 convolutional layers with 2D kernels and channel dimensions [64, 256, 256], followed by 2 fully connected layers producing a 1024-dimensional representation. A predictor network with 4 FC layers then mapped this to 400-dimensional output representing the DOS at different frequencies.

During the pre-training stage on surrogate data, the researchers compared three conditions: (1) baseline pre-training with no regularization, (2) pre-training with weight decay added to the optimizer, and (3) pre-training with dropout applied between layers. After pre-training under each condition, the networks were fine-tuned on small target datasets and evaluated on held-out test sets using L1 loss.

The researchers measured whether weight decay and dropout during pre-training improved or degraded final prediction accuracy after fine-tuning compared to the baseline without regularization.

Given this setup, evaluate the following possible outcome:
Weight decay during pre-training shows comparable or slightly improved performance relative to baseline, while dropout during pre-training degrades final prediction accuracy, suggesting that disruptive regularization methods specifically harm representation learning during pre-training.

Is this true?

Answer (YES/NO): NO